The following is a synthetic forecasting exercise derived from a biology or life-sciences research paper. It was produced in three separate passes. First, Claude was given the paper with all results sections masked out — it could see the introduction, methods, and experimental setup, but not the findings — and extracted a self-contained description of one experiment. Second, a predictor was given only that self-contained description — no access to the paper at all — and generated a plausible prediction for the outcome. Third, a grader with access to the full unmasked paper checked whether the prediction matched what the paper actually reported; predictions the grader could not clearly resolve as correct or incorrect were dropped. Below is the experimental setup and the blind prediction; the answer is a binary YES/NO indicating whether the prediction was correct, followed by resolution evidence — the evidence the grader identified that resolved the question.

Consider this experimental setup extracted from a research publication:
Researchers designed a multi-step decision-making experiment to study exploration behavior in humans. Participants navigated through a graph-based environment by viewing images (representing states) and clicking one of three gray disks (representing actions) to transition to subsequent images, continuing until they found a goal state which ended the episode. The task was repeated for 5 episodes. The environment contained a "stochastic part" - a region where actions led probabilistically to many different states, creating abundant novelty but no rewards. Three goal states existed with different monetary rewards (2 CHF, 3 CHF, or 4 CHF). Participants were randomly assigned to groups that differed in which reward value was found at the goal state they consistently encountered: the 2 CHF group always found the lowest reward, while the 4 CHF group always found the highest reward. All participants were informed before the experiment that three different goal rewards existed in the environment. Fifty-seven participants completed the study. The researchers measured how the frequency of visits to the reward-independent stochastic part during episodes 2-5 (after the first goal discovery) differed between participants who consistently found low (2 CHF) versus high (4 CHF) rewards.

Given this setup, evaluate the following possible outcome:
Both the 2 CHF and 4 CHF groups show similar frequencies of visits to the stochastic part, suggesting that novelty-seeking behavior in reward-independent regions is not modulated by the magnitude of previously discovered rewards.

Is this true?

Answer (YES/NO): NO